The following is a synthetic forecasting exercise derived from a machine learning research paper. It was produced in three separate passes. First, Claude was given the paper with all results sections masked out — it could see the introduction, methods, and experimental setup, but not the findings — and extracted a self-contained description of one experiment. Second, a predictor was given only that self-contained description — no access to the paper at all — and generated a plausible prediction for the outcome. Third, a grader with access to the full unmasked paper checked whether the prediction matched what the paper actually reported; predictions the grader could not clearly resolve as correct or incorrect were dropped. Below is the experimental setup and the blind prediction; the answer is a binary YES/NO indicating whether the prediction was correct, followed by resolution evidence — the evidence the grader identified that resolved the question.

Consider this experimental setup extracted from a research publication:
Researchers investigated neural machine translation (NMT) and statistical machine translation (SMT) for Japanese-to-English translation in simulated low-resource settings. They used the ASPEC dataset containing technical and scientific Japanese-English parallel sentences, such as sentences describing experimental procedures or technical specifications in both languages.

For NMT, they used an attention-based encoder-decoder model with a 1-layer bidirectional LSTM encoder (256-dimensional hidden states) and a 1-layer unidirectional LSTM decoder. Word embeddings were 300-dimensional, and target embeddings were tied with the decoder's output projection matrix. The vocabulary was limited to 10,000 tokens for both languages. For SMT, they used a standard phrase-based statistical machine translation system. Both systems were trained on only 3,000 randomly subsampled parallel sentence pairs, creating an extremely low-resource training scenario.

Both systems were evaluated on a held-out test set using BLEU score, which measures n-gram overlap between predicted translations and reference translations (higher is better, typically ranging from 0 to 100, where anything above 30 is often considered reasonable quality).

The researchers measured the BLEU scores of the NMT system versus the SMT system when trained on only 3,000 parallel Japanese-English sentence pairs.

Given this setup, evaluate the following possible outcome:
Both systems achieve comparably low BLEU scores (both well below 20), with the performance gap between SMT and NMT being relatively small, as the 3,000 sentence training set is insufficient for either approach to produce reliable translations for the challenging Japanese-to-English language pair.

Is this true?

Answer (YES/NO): NO